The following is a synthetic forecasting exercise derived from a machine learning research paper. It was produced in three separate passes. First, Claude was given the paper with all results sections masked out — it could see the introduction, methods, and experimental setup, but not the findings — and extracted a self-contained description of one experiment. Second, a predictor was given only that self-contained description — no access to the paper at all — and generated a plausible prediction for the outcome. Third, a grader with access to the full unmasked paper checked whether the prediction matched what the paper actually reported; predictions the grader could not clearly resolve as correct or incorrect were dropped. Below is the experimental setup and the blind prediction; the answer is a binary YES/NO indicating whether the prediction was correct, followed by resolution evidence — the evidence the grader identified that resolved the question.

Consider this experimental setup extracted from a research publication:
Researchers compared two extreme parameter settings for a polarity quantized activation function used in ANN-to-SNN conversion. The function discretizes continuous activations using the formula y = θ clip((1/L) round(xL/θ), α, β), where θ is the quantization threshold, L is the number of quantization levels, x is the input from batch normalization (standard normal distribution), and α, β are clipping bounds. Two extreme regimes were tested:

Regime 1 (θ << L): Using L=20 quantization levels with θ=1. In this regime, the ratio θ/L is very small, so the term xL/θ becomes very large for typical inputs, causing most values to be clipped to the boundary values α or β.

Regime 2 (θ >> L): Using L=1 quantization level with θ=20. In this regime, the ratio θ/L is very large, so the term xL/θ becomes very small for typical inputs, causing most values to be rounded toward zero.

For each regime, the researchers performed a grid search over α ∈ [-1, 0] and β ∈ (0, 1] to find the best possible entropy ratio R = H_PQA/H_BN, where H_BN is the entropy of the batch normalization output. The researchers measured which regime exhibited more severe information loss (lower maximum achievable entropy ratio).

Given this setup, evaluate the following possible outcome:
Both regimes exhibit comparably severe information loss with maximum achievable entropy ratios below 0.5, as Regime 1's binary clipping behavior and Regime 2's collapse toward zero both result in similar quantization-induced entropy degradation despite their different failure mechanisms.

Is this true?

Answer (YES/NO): NO